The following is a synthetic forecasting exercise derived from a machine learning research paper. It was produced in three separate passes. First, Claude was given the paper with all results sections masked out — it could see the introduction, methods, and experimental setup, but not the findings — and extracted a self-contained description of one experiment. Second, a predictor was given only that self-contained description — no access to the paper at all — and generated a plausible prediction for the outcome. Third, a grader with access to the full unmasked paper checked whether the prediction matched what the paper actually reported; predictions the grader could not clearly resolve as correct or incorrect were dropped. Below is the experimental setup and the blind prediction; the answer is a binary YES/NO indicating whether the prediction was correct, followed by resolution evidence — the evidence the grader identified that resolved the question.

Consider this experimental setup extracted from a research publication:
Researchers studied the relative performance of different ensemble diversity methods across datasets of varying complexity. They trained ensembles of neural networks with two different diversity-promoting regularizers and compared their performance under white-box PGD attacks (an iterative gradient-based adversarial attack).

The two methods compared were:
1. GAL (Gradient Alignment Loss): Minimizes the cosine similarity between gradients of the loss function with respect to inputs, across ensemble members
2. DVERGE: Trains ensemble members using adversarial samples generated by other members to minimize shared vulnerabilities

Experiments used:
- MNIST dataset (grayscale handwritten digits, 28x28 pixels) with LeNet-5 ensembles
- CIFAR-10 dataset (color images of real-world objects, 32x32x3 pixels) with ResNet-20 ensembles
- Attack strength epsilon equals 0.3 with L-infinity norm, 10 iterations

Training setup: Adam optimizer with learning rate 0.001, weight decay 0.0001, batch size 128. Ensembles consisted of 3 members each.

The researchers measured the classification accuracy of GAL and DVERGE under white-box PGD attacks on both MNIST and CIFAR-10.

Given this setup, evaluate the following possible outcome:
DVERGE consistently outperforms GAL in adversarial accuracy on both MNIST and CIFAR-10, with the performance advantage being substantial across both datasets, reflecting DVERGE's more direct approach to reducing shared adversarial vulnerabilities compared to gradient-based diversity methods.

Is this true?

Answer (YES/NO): NO